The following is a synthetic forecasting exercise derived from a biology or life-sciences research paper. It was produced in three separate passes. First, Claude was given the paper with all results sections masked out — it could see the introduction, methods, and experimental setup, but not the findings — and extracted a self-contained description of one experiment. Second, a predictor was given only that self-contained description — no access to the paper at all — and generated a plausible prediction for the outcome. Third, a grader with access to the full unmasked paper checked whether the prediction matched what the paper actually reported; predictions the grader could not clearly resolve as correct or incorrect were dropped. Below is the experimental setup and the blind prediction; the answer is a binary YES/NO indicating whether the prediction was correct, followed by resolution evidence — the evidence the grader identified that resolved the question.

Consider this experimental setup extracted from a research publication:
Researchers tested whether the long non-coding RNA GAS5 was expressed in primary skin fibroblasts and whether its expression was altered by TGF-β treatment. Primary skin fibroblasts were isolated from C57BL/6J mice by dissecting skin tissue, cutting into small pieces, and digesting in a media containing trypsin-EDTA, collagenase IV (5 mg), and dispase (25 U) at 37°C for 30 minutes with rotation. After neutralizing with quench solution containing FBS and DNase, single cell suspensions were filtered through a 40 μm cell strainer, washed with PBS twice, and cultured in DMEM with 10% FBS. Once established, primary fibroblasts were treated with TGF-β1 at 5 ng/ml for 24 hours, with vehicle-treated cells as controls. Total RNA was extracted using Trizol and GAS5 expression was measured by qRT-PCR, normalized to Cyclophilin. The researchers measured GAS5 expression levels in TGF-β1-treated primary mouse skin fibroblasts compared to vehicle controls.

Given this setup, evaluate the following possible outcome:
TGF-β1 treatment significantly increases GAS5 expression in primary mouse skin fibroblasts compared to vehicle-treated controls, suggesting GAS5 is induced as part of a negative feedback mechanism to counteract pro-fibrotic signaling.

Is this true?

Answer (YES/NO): NO